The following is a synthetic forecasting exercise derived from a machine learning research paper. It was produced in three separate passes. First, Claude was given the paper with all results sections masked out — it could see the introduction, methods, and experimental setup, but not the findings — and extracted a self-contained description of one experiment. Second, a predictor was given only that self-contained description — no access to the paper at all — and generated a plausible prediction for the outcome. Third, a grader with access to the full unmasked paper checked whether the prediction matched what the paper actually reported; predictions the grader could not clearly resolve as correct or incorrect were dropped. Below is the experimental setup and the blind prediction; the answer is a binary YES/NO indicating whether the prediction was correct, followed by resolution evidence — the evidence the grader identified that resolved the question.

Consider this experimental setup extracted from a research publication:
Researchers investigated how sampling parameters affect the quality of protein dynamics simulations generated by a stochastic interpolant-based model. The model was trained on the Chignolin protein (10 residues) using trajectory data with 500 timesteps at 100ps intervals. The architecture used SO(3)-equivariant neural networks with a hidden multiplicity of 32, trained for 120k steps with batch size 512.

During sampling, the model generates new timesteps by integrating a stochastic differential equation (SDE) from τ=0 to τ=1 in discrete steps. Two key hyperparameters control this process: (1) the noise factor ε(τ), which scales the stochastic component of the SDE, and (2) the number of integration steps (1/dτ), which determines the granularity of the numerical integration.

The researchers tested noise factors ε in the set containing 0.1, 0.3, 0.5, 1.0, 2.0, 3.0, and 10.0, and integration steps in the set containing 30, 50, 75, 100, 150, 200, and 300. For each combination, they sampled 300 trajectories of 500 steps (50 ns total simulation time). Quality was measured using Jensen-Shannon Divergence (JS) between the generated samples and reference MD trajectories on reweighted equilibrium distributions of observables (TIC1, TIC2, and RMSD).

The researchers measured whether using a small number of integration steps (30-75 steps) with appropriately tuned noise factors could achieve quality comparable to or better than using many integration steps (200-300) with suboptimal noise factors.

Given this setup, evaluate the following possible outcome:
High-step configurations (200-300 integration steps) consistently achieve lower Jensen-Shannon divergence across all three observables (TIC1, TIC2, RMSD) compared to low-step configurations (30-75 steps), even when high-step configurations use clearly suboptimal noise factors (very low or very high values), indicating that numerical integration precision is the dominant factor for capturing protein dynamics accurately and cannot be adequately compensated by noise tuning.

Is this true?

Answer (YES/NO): NO